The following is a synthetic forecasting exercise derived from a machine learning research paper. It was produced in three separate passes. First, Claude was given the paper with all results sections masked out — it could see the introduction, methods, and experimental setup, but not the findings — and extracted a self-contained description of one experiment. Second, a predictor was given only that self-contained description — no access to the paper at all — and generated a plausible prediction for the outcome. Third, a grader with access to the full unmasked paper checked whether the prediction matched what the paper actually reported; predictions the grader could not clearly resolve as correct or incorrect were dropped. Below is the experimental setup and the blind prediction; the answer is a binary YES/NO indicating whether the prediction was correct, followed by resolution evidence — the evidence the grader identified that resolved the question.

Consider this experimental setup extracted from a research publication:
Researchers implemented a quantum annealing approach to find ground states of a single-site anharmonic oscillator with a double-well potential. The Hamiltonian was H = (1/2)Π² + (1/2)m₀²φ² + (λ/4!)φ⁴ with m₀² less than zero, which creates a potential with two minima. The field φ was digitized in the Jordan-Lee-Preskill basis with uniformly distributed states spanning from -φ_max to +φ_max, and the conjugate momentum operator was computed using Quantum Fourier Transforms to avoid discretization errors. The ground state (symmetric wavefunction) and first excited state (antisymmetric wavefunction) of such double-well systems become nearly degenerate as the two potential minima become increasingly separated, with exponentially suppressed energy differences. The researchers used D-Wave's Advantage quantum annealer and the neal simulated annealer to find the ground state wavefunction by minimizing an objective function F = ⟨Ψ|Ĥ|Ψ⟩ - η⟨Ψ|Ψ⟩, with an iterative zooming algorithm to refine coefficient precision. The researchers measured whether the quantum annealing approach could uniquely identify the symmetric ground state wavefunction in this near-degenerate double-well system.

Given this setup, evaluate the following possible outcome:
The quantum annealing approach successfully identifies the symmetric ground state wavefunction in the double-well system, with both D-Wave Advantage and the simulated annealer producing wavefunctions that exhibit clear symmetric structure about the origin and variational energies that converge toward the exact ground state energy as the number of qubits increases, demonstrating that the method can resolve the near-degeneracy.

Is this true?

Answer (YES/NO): NO